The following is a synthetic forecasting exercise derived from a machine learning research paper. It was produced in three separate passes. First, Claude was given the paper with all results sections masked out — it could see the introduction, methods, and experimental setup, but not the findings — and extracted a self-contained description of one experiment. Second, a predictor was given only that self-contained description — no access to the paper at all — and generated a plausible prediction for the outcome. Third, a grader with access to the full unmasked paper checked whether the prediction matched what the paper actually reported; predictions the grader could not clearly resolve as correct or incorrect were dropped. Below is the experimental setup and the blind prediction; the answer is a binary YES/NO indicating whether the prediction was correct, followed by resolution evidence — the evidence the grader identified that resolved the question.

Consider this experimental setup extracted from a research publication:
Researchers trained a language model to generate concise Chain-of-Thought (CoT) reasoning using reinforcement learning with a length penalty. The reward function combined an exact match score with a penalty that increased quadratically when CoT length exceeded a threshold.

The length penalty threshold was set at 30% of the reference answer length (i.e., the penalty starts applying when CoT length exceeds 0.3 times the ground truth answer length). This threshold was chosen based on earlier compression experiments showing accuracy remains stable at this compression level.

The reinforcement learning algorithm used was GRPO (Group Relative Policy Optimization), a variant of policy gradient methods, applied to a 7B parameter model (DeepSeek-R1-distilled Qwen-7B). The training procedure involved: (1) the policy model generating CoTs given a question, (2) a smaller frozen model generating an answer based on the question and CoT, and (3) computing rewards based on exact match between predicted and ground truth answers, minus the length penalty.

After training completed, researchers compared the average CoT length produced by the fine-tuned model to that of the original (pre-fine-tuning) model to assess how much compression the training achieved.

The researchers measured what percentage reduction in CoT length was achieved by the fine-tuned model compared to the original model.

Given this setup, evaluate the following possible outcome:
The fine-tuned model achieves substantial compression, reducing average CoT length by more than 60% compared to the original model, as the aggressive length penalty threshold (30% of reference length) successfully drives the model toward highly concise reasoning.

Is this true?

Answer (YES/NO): YES